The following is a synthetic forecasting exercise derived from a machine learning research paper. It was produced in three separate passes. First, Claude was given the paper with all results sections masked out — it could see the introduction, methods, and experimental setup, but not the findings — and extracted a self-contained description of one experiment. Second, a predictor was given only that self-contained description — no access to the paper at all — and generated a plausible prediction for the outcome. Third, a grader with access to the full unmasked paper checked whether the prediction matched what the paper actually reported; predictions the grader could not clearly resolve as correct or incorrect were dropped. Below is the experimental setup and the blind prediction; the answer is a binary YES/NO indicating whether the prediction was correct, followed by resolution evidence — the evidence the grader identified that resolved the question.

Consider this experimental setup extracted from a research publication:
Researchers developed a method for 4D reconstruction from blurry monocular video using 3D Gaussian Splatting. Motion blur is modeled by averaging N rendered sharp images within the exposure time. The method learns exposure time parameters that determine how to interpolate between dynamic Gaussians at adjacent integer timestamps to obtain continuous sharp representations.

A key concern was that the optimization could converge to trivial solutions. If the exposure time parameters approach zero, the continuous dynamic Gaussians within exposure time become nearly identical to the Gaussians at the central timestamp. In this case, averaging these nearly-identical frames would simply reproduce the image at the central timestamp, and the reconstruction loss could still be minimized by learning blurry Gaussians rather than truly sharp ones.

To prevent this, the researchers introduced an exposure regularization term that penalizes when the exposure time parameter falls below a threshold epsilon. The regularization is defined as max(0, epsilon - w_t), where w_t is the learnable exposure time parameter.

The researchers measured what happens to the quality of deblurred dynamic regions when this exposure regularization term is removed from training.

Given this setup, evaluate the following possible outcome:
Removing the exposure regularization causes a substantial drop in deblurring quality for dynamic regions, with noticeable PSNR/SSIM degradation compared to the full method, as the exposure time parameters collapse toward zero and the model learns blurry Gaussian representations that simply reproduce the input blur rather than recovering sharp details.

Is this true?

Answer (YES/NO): NO